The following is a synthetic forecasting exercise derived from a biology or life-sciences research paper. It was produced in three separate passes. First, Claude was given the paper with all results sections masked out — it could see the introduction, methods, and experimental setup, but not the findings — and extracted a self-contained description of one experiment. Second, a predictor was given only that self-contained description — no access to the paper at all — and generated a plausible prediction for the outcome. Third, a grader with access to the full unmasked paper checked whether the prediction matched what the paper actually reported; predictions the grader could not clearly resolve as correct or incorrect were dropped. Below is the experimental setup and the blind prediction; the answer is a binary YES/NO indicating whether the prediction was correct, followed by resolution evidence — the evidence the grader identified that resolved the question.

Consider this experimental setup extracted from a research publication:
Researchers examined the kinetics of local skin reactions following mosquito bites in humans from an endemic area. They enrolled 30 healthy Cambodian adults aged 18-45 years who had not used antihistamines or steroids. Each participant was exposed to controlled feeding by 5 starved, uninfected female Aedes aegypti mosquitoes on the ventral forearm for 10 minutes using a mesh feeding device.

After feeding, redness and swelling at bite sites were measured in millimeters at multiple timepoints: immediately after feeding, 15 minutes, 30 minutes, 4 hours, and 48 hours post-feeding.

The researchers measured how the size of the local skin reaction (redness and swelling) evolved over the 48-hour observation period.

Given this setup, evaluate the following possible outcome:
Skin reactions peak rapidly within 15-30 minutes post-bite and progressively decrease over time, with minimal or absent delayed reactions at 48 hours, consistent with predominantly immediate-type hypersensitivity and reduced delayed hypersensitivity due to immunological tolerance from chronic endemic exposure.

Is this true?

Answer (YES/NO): YES